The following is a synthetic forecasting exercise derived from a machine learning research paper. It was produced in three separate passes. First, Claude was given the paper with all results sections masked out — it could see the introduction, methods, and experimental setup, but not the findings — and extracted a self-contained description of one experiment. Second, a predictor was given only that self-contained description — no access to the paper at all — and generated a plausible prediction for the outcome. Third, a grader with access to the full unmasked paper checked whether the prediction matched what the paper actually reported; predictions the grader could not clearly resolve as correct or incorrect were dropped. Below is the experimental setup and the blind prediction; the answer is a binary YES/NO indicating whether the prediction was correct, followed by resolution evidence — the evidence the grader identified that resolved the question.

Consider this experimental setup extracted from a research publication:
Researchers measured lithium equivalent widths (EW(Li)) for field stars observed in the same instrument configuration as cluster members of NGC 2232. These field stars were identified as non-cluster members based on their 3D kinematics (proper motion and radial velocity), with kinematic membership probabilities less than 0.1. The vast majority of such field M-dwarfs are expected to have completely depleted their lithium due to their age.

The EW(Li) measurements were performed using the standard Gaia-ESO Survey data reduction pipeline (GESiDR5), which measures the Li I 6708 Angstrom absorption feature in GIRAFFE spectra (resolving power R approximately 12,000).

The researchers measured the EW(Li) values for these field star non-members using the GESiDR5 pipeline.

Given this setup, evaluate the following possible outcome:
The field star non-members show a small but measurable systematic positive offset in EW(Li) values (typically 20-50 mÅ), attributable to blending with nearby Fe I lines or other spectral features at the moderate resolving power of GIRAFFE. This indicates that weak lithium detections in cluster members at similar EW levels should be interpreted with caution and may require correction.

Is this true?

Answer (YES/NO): NO